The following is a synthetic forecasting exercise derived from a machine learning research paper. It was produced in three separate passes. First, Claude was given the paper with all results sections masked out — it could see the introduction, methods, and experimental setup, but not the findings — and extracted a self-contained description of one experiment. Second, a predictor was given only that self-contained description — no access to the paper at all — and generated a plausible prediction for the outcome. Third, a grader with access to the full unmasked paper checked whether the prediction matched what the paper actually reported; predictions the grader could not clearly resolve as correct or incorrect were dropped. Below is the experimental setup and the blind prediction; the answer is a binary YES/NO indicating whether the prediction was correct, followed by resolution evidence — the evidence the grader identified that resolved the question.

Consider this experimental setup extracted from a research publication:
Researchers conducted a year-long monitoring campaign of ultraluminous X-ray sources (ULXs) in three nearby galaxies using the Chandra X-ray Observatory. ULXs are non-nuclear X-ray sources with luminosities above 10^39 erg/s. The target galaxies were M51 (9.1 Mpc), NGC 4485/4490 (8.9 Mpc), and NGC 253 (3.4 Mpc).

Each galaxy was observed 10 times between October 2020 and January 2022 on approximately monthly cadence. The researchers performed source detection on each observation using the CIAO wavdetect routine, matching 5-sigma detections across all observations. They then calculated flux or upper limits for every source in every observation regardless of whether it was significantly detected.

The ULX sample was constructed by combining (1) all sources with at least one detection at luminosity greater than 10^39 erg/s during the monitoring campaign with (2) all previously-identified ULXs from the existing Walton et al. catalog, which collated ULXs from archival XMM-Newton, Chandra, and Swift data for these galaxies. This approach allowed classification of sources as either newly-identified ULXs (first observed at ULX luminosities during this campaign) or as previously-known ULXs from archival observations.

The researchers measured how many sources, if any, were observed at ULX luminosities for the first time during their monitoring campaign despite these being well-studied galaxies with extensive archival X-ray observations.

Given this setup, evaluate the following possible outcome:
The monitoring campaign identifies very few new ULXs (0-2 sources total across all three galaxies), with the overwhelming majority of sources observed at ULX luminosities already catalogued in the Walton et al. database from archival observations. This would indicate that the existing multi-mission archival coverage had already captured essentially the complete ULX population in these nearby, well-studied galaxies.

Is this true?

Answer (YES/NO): YES